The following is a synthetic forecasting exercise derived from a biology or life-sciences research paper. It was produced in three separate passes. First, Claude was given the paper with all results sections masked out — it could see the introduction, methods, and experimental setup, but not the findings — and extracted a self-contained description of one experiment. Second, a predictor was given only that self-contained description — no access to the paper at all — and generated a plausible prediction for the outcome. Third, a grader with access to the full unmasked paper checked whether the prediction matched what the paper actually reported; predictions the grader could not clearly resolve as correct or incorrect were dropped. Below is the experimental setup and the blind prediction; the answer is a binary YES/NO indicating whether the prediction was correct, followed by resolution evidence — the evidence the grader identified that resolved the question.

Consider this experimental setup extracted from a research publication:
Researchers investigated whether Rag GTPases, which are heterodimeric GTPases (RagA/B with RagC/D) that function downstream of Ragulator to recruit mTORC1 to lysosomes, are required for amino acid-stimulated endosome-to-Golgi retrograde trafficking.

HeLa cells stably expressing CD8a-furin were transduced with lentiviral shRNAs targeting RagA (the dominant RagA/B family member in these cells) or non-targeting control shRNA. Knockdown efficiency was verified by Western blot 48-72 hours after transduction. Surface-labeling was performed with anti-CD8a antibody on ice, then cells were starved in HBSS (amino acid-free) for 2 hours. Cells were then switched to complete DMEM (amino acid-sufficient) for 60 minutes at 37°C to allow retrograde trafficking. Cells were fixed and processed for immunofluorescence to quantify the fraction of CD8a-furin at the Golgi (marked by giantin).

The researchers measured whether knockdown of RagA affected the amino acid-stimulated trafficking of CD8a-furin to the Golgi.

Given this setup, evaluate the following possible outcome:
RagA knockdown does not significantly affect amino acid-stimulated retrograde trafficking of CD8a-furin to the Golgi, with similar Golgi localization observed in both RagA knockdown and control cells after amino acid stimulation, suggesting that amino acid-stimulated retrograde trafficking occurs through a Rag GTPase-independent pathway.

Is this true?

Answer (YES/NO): YES